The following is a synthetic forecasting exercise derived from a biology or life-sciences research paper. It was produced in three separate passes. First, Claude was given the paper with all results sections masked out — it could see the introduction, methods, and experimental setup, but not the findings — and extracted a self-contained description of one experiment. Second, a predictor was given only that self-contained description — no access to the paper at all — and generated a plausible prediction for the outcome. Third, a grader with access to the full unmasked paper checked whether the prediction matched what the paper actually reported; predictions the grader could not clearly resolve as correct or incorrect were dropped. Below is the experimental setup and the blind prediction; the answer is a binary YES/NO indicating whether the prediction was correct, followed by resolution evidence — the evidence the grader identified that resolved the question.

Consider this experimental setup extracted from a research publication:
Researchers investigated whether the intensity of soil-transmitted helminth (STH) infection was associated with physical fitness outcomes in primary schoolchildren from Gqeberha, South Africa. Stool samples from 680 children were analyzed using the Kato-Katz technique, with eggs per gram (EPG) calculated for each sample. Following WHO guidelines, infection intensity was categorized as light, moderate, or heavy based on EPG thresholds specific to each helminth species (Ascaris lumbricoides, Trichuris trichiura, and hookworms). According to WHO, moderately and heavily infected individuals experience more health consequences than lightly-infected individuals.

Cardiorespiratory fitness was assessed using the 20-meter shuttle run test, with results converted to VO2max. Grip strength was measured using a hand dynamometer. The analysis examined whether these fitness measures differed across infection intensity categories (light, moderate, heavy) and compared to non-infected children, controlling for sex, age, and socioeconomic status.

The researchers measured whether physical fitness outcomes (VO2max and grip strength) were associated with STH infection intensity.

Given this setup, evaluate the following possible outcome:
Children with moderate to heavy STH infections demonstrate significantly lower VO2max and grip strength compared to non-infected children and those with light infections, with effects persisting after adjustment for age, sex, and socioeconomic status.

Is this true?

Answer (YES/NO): NO